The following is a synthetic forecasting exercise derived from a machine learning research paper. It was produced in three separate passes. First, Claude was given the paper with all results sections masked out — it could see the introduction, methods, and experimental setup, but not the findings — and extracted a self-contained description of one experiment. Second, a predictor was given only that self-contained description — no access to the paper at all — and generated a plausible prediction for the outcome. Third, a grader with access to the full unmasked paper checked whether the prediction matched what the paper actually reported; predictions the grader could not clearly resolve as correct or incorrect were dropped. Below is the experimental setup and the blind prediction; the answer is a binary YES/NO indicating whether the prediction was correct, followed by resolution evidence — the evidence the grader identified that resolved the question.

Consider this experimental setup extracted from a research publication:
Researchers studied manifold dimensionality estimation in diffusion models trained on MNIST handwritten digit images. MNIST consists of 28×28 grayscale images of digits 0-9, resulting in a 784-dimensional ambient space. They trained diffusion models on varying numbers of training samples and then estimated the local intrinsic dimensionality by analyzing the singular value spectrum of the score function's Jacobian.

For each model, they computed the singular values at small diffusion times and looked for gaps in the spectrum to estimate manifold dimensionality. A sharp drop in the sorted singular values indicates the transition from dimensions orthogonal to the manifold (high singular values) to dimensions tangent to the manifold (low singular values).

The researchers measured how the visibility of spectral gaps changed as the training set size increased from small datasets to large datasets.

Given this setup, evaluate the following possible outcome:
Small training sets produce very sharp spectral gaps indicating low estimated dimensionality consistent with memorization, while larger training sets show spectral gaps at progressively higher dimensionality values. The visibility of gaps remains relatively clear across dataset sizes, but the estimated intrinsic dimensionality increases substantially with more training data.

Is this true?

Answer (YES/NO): NO